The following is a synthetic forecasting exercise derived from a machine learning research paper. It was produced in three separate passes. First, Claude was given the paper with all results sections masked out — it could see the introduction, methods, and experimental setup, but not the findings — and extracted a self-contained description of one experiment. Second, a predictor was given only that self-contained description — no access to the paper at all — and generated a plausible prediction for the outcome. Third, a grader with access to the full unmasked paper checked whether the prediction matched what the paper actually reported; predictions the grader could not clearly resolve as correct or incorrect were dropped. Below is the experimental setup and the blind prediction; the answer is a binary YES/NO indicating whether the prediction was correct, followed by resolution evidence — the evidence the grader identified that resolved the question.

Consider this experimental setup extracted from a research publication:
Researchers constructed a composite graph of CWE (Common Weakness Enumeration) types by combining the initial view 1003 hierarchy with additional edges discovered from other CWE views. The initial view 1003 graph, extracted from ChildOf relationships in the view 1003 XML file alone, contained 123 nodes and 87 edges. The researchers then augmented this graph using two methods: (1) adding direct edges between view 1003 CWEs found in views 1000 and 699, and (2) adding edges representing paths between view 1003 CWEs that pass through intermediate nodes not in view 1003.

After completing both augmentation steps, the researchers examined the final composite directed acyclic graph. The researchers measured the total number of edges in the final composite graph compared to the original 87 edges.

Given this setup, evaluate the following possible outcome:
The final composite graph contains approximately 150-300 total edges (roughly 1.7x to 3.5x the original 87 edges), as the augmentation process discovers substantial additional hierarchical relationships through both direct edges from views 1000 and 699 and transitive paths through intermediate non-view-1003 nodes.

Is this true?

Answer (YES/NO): NO